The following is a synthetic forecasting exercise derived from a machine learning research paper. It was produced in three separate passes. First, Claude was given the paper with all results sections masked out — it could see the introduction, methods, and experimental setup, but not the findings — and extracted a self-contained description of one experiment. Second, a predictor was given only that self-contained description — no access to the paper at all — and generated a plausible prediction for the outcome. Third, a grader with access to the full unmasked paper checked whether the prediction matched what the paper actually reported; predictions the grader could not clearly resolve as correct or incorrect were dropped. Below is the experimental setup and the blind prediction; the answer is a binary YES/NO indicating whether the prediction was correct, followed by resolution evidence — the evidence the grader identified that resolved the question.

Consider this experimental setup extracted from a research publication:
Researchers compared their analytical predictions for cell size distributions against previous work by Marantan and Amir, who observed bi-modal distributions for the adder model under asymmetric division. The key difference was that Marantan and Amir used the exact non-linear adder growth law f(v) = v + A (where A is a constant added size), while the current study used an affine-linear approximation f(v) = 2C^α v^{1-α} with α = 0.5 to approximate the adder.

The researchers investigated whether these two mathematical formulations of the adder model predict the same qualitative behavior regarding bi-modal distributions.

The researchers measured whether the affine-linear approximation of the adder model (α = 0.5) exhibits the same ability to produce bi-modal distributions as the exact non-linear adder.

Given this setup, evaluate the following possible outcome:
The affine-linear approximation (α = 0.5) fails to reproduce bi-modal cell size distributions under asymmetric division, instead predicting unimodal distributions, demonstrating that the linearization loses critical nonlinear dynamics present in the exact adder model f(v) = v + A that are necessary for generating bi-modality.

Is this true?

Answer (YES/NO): YES